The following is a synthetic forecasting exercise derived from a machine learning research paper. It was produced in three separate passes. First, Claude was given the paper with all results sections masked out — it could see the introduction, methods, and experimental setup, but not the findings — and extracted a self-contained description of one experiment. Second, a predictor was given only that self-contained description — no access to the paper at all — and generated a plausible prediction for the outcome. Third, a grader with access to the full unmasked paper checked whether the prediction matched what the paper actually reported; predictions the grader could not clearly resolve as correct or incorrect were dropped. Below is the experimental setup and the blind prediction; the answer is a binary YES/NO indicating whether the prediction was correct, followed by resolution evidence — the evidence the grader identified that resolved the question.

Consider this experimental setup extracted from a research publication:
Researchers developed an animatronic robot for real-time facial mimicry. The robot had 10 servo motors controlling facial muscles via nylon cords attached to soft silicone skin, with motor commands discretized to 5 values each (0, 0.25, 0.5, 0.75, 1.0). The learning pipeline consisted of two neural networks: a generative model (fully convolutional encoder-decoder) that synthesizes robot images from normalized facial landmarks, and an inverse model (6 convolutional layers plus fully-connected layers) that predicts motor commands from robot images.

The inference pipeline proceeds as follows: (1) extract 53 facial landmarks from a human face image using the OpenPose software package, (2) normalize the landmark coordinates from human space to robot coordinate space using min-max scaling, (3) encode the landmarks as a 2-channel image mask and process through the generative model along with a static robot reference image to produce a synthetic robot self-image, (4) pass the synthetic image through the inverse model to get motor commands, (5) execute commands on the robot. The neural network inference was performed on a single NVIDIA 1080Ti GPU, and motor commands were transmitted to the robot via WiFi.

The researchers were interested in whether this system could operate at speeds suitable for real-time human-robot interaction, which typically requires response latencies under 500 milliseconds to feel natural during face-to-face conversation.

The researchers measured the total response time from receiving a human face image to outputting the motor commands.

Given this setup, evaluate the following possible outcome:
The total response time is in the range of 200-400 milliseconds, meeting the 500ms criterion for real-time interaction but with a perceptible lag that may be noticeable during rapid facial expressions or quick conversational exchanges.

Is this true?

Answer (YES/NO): NO